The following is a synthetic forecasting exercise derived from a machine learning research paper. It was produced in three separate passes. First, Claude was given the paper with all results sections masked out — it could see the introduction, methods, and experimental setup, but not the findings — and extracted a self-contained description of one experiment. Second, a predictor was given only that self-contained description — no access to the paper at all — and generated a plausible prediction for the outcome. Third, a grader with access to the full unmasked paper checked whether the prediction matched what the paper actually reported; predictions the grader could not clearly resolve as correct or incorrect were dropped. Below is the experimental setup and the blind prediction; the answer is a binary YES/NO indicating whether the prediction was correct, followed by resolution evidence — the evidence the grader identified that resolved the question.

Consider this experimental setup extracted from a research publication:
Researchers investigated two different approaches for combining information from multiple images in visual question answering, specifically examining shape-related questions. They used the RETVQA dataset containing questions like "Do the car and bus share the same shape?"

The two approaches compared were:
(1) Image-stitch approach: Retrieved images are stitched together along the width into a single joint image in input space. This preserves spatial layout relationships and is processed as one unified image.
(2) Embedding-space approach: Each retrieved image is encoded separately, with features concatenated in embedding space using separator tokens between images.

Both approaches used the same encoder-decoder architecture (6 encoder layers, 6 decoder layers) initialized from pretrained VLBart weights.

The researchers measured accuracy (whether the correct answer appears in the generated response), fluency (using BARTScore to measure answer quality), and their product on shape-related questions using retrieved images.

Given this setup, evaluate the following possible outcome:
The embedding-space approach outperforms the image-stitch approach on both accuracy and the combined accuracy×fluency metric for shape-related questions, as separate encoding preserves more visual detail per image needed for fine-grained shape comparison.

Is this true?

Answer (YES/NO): NO